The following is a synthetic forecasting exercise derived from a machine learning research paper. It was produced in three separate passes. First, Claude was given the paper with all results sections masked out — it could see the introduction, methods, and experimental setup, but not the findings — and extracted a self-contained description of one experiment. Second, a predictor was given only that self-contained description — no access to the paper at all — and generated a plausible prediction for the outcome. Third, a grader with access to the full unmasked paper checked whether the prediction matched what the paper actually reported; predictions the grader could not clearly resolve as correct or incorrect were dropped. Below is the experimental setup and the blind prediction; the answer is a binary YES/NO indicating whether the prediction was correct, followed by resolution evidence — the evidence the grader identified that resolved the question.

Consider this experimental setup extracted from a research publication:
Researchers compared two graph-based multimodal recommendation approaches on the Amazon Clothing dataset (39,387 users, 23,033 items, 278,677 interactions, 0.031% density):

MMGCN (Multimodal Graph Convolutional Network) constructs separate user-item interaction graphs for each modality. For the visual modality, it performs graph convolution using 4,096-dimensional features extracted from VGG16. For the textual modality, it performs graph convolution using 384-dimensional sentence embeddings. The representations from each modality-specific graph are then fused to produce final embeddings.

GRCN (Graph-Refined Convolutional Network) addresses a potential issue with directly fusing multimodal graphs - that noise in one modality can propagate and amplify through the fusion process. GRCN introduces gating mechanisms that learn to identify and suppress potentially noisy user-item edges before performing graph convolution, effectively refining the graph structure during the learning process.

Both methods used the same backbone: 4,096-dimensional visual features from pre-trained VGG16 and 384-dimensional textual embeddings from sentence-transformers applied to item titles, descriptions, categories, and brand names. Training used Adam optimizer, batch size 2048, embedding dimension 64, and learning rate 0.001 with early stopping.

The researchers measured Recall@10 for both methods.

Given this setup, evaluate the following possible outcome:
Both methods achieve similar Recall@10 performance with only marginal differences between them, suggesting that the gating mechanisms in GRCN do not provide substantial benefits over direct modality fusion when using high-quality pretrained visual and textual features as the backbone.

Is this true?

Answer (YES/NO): NO